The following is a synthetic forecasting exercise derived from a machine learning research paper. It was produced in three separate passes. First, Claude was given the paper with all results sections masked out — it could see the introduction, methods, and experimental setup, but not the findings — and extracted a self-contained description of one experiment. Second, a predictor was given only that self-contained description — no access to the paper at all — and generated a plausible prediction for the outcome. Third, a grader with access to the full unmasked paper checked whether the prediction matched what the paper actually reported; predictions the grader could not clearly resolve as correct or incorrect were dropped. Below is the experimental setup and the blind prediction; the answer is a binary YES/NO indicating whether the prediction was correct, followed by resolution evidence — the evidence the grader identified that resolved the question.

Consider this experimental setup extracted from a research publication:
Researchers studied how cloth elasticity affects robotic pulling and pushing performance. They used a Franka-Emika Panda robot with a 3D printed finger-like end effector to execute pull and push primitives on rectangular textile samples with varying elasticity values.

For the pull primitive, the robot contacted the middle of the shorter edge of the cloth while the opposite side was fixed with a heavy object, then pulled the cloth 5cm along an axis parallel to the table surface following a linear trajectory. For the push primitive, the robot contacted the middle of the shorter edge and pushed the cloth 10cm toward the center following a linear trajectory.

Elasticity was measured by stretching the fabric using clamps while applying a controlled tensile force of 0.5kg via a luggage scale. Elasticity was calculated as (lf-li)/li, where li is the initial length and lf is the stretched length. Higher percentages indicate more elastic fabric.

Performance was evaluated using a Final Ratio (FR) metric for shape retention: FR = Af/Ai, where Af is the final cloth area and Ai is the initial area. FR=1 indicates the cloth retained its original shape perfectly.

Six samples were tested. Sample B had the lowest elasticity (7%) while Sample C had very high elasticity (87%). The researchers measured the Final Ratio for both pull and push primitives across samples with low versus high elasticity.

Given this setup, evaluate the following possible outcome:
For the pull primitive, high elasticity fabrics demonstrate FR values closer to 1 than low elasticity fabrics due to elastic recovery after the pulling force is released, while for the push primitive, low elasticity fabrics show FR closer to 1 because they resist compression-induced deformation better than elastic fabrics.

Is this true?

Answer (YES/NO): NO